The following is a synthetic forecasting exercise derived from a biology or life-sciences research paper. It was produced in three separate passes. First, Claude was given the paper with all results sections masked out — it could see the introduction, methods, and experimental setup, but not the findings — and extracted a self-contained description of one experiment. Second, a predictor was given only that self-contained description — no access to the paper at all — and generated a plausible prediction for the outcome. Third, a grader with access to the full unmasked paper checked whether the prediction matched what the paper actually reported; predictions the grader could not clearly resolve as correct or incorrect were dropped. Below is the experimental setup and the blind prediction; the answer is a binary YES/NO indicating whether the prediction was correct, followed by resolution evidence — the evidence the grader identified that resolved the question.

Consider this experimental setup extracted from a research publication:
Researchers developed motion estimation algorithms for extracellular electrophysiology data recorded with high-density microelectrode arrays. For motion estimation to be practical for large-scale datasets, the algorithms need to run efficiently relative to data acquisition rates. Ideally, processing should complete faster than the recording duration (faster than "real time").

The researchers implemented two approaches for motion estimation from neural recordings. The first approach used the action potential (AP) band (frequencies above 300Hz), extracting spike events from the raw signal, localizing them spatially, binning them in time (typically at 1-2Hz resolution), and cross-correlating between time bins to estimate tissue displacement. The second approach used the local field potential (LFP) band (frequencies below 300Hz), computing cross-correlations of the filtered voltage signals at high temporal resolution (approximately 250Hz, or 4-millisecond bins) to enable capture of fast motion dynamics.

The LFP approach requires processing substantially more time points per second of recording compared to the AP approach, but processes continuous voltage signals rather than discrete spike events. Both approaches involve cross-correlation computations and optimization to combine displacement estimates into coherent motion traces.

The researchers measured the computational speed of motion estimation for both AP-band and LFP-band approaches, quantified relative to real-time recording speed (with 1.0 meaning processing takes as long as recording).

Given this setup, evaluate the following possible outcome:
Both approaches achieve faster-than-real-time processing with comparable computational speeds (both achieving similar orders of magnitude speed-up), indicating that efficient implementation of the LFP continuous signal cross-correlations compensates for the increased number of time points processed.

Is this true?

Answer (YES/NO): NO